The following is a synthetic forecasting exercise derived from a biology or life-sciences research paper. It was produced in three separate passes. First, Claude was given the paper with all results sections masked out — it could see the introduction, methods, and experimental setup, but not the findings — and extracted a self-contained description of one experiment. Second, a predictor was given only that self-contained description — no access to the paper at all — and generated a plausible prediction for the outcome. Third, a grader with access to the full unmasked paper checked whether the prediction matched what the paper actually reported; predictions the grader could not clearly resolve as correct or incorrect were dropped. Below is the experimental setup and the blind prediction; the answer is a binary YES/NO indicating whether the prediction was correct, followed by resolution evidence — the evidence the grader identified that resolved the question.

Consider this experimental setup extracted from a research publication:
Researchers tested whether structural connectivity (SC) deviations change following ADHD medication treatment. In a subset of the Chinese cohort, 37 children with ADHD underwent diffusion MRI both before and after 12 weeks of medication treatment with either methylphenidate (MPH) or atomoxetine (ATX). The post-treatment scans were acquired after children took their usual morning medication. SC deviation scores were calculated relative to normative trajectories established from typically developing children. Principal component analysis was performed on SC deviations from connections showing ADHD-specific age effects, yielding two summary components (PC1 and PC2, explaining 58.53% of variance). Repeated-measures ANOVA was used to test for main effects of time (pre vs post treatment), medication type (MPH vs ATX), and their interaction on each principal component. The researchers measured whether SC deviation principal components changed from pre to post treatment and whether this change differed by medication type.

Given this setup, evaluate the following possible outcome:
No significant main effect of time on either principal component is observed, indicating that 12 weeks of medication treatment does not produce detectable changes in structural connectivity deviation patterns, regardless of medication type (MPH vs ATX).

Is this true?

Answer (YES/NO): NO